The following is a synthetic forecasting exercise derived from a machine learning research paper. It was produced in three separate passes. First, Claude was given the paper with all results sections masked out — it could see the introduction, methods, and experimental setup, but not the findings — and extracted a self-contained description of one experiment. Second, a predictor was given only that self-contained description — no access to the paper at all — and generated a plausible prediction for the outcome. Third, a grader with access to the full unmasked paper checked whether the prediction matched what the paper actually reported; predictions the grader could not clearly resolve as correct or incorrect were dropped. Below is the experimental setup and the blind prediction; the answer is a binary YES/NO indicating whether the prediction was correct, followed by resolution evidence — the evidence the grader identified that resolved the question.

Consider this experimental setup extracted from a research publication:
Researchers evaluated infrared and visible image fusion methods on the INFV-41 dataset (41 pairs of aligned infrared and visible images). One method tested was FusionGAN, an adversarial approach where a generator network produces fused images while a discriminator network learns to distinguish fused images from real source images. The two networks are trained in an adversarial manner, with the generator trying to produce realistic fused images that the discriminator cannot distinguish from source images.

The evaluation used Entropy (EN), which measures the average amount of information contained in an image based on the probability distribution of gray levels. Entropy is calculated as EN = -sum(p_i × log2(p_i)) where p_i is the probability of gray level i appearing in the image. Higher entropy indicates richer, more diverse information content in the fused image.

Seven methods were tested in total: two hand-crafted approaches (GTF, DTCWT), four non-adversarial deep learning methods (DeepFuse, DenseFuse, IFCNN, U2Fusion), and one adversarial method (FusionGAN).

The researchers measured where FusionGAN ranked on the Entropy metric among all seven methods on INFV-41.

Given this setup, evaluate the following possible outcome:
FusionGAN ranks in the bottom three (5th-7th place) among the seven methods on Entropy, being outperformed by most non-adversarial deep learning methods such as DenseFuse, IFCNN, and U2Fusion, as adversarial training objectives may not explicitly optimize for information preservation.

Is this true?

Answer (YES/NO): YES